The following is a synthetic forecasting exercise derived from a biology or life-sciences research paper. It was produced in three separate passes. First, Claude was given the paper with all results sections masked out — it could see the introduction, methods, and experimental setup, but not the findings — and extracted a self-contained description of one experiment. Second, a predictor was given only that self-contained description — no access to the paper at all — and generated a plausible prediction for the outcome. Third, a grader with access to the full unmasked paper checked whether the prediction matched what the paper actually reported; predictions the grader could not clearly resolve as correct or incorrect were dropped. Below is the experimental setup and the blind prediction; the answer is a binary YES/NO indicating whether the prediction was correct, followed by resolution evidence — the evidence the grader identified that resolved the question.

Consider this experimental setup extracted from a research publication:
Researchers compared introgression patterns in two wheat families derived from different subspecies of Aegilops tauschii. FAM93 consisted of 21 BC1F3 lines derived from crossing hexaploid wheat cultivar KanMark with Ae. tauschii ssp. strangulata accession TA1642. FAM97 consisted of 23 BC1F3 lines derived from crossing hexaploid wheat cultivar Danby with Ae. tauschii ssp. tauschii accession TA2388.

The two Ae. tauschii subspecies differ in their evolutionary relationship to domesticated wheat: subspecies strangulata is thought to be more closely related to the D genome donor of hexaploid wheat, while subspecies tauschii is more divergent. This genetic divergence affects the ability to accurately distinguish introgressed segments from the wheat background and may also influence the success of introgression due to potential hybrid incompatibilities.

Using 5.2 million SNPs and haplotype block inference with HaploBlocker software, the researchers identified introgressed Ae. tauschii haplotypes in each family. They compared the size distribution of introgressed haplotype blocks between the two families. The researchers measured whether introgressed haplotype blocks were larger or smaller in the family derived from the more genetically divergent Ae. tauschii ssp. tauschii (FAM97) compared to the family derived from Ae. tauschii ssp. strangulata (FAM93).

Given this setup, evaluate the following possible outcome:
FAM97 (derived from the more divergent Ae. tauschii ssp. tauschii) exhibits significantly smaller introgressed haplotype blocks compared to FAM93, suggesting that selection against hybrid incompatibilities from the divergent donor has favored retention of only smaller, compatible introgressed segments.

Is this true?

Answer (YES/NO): YES